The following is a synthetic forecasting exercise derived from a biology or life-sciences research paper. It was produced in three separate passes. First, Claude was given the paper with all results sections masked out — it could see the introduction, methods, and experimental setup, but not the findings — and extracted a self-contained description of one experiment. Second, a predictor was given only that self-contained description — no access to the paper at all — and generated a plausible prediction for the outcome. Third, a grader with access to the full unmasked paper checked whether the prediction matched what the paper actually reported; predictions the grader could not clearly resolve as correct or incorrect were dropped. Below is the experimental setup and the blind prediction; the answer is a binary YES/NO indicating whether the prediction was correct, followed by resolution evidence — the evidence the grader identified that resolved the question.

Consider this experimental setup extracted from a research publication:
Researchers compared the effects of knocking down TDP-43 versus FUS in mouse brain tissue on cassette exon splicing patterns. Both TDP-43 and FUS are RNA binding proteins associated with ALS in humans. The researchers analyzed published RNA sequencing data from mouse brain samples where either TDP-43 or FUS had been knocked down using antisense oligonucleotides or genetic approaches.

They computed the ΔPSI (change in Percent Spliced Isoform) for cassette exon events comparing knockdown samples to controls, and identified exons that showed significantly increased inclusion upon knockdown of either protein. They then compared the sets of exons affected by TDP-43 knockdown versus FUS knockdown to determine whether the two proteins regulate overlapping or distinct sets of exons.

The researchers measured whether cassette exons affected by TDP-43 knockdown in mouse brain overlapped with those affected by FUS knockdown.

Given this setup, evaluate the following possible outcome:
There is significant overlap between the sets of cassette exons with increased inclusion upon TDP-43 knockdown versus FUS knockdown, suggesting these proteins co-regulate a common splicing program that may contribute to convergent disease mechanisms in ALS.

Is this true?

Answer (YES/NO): YES